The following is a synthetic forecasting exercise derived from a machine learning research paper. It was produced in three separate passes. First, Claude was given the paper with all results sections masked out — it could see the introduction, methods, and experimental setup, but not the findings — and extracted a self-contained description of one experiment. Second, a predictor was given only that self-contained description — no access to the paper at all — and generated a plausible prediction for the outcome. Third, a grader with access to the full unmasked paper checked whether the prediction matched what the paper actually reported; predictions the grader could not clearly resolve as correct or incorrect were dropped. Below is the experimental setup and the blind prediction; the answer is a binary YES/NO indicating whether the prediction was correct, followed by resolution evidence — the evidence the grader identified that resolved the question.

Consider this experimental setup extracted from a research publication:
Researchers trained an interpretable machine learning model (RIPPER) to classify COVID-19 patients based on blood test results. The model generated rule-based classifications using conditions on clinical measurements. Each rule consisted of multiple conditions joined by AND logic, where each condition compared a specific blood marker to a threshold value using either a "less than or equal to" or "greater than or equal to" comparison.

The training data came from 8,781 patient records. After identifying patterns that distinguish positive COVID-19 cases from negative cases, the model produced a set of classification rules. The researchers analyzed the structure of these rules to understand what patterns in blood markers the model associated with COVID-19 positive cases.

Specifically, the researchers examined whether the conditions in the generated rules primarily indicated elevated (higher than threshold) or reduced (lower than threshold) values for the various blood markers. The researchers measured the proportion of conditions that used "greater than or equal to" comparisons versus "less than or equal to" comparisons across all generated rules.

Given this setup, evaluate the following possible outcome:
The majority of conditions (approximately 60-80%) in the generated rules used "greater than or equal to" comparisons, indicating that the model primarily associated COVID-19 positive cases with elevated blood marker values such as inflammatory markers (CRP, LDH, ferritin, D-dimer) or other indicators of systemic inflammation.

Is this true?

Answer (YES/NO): NO